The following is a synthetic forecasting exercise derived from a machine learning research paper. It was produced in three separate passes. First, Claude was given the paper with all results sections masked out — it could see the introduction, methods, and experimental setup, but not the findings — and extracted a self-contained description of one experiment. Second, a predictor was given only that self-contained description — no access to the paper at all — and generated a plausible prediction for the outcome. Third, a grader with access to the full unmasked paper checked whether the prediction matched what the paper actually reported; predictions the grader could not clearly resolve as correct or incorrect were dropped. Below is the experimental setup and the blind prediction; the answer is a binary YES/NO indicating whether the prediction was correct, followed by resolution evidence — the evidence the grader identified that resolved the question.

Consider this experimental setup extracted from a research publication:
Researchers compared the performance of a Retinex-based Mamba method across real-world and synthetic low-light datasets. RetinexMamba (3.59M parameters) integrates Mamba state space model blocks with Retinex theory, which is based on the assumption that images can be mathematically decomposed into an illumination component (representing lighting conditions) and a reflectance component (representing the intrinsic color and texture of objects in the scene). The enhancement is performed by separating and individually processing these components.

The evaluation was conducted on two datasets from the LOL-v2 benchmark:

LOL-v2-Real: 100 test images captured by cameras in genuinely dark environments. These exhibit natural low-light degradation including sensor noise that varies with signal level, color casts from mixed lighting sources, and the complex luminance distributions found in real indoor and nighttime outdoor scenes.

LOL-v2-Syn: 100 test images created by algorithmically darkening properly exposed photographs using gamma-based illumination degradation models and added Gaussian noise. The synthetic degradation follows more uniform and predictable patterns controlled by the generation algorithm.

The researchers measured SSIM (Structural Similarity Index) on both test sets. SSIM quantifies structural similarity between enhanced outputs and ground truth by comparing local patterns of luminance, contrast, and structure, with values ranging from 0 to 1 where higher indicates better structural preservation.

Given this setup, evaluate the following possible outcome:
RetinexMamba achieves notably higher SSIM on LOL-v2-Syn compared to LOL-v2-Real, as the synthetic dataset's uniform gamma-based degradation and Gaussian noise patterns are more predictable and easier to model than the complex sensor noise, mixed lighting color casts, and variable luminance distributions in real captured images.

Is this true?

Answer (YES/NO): YES